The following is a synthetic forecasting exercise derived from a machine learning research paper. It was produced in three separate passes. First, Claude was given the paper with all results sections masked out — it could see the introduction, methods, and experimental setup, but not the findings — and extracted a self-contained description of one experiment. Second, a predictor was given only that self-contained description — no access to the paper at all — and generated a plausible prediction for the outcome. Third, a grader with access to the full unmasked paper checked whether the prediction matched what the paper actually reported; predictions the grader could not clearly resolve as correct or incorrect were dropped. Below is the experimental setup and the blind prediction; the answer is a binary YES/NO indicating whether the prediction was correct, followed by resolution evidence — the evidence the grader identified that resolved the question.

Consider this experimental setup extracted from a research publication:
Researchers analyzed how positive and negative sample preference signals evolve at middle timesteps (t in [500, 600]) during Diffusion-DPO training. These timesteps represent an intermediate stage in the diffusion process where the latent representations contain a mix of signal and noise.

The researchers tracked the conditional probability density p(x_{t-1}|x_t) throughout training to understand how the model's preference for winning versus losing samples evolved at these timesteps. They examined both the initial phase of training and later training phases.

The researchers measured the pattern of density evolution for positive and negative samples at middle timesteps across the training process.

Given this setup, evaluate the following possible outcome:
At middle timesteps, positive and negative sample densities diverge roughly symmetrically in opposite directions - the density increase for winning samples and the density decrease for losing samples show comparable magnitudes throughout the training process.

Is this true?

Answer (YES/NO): NO